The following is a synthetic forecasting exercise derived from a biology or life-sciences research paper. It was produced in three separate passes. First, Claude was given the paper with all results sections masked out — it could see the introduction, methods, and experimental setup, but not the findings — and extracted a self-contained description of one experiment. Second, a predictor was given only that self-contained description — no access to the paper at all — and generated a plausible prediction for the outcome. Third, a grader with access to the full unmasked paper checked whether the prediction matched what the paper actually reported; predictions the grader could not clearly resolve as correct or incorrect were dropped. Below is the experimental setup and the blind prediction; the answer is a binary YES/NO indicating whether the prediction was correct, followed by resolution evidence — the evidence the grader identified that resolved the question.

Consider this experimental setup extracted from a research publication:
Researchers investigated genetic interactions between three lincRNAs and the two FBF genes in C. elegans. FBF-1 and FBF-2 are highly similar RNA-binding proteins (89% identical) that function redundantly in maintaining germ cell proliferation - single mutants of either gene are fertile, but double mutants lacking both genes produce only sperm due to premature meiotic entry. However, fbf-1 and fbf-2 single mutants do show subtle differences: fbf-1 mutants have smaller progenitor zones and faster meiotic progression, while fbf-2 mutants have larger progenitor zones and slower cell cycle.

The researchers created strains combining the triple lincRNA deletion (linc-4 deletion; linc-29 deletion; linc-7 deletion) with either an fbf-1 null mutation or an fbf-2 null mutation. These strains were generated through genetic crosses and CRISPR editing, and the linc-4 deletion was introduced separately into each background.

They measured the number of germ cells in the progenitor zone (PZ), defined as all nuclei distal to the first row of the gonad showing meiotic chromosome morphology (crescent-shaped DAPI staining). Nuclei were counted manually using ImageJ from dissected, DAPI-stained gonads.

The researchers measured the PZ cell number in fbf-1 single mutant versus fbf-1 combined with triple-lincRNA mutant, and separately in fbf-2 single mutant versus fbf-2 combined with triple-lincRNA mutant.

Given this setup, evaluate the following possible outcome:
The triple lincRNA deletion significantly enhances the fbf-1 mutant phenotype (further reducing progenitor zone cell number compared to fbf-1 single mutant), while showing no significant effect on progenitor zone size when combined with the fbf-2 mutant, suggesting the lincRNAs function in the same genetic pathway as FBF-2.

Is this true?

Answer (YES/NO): YES